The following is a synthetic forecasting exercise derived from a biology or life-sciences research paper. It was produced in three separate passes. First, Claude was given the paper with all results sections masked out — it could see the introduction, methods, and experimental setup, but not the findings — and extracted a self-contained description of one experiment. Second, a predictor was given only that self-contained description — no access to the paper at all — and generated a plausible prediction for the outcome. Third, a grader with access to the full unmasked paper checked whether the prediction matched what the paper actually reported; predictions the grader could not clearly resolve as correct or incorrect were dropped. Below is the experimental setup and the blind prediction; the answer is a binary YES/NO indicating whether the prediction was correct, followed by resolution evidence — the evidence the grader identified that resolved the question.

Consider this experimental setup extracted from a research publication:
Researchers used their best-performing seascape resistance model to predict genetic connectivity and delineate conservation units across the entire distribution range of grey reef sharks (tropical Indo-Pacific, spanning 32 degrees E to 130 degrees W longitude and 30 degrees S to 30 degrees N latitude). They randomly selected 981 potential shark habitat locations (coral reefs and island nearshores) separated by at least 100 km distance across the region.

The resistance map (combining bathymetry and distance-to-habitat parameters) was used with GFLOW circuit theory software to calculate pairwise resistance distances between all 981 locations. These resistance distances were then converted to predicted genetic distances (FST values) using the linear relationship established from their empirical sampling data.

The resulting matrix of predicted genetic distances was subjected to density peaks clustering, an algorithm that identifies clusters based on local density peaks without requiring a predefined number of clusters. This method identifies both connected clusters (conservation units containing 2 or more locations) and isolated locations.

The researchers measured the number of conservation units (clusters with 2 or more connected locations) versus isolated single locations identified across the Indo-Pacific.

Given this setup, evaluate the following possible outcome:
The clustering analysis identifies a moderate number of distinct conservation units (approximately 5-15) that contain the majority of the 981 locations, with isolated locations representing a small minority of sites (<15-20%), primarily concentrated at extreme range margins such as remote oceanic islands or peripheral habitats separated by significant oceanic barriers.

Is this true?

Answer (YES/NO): NO